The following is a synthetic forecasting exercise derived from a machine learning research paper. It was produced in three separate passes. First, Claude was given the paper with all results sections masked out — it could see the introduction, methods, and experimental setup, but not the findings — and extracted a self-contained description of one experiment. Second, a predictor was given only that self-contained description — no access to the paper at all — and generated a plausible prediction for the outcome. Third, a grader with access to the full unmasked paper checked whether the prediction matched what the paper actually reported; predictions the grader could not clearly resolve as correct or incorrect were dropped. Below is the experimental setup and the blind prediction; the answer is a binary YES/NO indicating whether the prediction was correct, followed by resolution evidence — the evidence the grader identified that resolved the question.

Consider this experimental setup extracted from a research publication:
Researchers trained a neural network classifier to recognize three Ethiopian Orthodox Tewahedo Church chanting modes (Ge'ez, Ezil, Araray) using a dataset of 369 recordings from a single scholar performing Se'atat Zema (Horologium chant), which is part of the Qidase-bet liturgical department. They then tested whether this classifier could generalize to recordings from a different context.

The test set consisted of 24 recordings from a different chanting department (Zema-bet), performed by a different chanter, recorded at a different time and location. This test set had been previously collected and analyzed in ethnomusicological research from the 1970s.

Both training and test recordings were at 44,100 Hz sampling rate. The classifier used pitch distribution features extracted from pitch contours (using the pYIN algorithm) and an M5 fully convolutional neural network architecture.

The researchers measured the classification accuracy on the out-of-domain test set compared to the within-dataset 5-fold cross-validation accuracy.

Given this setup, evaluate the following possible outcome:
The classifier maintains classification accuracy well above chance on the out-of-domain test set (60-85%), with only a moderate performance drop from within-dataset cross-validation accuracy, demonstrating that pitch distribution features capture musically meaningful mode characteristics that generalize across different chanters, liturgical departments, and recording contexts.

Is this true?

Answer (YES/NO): NO